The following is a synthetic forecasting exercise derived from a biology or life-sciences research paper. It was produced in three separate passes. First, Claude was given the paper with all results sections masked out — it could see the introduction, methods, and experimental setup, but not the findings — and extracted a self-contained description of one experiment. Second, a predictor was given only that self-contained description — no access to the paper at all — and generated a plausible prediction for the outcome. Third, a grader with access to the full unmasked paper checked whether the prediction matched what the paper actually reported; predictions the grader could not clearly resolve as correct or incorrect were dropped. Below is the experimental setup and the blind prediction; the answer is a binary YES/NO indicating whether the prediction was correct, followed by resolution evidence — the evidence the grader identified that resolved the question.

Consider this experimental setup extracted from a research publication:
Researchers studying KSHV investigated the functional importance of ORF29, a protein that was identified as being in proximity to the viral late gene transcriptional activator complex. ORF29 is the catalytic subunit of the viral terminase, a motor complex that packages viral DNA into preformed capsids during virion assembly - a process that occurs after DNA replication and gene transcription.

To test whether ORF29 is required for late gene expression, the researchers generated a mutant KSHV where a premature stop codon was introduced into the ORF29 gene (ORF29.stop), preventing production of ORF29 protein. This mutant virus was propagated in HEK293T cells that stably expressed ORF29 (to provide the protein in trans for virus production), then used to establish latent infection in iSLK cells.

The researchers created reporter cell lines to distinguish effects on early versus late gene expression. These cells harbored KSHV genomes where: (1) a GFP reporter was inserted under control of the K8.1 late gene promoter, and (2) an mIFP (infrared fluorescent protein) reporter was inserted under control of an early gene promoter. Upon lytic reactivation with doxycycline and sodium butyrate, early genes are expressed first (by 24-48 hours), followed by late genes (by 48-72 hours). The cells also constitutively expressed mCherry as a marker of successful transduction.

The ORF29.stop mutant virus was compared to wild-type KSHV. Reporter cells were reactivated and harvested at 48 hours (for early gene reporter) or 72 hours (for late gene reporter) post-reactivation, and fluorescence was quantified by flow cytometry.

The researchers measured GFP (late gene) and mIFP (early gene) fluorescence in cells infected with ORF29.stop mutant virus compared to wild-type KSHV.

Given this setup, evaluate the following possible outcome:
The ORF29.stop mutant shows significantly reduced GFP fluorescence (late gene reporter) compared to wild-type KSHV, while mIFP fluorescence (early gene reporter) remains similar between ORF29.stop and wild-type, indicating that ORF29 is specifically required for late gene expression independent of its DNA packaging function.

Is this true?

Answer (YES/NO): YES